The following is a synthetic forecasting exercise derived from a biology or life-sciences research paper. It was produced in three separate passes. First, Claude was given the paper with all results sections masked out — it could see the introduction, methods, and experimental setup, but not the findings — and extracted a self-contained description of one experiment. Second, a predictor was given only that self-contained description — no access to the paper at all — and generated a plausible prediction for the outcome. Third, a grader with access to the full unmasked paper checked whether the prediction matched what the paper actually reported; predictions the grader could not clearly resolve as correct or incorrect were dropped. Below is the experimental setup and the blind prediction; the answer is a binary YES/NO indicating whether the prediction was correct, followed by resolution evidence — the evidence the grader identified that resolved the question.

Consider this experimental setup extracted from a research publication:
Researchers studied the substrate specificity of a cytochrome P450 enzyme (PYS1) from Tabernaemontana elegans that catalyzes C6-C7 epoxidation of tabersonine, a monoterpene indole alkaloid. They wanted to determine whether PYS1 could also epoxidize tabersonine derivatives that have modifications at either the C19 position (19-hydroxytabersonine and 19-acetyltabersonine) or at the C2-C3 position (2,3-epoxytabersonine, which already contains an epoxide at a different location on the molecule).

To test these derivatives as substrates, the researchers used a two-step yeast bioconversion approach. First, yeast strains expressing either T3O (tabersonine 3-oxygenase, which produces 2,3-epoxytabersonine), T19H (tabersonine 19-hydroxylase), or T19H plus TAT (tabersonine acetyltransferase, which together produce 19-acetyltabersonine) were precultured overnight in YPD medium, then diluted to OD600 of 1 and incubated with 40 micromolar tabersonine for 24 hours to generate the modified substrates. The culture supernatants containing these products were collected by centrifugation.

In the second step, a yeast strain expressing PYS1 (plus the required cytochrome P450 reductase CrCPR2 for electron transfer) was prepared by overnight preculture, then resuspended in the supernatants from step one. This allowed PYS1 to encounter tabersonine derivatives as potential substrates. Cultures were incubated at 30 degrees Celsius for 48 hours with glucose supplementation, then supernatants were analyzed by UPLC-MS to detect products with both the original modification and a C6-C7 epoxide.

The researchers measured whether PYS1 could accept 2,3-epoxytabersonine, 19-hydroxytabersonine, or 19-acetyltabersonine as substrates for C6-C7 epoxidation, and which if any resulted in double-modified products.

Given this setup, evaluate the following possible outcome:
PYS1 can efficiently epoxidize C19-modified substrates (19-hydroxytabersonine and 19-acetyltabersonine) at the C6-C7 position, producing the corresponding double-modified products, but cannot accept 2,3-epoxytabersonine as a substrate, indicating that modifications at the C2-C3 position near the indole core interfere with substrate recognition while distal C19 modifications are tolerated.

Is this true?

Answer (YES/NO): NO